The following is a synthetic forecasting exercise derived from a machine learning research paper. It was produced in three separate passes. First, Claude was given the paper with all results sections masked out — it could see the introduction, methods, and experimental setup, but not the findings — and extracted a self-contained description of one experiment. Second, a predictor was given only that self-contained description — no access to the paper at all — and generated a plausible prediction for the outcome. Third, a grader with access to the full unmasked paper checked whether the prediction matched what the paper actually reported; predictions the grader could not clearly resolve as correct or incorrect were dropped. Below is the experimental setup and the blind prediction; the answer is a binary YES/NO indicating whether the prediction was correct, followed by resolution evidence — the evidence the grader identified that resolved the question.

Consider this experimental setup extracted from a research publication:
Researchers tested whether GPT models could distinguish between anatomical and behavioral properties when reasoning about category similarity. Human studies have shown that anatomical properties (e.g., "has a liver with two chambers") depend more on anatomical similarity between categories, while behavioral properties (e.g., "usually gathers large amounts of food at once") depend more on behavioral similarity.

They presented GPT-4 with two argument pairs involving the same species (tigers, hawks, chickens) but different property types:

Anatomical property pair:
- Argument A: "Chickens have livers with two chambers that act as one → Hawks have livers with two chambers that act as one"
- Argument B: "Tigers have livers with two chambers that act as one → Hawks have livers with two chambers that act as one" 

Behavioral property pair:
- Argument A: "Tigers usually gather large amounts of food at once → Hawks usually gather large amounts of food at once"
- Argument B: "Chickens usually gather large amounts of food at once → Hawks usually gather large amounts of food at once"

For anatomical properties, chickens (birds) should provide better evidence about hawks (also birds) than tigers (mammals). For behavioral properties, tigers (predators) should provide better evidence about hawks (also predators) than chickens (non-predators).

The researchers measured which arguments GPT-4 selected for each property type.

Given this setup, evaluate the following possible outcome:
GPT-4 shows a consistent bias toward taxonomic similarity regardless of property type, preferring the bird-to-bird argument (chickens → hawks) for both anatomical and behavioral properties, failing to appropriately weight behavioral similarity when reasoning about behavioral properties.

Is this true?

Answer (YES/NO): YES